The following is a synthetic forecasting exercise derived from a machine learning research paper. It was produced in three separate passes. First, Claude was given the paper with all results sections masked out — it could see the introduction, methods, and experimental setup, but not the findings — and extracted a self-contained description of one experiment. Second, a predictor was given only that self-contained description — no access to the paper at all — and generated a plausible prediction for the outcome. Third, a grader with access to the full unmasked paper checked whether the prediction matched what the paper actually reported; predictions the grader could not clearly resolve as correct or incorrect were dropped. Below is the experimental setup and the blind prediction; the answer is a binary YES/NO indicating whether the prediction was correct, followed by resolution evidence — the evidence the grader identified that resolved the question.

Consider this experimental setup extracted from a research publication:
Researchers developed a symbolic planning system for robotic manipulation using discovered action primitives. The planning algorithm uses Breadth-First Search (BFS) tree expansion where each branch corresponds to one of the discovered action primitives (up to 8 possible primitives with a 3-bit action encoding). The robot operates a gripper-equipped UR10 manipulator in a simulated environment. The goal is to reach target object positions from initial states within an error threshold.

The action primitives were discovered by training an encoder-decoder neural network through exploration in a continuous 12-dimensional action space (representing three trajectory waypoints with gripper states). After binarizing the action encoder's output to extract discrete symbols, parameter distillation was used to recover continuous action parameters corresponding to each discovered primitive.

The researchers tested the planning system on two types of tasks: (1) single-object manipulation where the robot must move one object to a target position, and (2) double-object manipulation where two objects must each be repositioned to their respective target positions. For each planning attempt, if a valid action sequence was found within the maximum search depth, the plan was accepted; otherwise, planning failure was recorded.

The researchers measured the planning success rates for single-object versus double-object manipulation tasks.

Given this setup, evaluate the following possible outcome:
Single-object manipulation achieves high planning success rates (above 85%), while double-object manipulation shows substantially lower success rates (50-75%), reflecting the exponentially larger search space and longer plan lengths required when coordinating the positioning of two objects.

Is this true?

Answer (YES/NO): NO